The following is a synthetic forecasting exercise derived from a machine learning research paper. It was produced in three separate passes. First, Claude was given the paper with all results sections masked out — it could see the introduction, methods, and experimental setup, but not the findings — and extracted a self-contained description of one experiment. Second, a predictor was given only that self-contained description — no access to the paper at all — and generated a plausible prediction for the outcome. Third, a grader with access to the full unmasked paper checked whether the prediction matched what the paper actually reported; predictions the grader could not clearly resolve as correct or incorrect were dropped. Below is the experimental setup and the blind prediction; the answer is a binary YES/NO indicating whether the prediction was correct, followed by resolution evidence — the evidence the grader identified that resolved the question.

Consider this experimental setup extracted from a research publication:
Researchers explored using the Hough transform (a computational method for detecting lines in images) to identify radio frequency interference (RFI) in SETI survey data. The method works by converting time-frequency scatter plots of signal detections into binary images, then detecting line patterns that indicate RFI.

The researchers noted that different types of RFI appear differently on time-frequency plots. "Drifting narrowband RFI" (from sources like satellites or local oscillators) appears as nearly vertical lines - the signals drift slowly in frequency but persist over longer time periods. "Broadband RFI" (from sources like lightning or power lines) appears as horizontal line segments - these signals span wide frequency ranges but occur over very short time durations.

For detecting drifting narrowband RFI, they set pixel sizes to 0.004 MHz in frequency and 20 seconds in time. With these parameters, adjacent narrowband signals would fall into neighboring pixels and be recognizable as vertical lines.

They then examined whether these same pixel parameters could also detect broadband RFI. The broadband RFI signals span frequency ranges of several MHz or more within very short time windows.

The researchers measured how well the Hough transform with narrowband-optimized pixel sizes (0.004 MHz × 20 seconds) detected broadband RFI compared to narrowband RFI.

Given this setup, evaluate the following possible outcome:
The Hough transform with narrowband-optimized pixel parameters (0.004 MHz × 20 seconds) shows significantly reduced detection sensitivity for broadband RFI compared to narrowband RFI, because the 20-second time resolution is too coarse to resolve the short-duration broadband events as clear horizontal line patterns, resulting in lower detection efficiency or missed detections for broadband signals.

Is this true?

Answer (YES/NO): NO